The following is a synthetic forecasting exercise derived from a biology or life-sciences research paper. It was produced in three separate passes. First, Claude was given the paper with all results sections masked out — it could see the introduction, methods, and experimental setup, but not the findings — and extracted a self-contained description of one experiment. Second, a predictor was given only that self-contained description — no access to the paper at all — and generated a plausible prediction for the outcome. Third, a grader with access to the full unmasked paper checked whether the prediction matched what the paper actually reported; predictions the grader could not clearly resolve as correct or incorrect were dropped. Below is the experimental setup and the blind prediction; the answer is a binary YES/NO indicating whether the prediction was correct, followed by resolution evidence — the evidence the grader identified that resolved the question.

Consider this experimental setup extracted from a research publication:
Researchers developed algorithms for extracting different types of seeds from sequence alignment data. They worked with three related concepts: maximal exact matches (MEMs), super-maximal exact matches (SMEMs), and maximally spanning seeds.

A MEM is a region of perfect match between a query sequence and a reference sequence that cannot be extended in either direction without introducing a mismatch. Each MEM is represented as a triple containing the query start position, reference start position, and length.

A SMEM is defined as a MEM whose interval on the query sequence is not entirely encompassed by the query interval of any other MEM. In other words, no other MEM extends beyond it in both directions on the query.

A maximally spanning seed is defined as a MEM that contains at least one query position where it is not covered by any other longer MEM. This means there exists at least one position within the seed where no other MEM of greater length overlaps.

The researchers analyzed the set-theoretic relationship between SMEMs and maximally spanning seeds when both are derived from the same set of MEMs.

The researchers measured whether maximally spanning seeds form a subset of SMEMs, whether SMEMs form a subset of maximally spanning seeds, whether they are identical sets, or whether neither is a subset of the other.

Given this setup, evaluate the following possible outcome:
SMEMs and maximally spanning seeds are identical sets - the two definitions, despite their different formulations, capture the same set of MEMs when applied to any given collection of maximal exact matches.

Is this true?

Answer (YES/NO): NO